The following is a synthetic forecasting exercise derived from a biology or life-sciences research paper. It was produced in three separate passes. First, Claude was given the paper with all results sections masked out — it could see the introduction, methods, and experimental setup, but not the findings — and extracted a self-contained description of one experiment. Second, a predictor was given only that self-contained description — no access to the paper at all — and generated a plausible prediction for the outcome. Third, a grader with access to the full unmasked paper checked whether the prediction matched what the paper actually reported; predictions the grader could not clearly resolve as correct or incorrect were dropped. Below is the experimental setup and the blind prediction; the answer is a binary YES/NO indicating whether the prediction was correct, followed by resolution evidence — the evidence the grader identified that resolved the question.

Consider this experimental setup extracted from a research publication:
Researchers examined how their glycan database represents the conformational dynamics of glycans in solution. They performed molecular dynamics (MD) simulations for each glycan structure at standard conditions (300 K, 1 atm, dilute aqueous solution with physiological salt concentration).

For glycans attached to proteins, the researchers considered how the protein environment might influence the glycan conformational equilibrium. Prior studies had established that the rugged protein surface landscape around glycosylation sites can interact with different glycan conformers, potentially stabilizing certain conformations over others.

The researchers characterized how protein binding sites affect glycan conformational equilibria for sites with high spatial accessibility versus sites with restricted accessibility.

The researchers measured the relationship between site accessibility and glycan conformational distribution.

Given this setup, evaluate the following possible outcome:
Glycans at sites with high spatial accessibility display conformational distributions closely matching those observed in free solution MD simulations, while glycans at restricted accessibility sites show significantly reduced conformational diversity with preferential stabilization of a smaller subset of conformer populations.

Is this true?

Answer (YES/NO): YES